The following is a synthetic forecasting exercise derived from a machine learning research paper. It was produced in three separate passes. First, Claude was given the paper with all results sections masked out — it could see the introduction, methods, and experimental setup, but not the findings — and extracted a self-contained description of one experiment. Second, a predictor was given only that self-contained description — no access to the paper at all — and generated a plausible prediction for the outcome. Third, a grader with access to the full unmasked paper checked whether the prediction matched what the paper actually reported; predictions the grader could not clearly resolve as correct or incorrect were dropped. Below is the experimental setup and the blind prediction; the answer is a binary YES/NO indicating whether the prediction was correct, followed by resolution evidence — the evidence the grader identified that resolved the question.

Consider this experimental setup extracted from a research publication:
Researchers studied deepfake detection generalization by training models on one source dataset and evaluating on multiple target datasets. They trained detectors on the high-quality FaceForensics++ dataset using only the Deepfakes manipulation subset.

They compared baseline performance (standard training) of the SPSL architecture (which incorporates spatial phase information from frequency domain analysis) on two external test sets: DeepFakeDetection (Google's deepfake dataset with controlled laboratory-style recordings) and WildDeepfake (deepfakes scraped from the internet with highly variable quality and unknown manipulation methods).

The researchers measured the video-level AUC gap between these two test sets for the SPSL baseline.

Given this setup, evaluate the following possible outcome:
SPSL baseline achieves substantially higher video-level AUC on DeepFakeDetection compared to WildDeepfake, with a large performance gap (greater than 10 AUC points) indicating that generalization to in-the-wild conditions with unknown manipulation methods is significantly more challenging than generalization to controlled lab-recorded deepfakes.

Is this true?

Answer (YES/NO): YES